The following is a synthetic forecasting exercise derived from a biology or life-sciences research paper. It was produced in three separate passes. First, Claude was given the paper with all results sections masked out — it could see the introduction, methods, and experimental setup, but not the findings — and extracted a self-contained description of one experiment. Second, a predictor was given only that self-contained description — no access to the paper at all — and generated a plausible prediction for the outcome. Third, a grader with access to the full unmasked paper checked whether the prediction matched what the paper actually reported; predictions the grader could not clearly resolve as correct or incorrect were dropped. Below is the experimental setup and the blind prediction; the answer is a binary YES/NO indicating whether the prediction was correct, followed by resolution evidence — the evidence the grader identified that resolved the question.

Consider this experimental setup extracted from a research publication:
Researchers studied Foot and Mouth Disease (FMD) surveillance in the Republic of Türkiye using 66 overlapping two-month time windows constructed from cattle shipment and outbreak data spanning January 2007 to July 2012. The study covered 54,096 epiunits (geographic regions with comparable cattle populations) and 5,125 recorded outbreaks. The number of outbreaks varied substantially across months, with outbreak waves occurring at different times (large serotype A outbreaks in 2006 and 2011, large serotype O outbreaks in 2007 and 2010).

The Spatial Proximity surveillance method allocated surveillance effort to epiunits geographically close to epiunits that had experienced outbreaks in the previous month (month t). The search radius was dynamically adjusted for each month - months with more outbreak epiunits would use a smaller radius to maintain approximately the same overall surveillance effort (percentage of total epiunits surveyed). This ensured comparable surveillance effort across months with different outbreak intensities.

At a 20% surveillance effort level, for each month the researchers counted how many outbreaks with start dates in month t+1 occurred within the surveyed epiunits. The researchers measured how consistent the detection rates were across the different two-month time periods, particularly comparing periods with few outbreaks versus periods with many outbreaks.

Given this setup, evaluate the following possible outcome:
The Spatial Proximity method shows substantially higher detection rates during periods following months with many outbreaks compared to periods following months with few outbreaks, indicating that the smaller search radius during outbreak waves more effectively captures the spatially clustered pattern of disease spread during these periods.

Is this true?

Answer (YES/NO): NO